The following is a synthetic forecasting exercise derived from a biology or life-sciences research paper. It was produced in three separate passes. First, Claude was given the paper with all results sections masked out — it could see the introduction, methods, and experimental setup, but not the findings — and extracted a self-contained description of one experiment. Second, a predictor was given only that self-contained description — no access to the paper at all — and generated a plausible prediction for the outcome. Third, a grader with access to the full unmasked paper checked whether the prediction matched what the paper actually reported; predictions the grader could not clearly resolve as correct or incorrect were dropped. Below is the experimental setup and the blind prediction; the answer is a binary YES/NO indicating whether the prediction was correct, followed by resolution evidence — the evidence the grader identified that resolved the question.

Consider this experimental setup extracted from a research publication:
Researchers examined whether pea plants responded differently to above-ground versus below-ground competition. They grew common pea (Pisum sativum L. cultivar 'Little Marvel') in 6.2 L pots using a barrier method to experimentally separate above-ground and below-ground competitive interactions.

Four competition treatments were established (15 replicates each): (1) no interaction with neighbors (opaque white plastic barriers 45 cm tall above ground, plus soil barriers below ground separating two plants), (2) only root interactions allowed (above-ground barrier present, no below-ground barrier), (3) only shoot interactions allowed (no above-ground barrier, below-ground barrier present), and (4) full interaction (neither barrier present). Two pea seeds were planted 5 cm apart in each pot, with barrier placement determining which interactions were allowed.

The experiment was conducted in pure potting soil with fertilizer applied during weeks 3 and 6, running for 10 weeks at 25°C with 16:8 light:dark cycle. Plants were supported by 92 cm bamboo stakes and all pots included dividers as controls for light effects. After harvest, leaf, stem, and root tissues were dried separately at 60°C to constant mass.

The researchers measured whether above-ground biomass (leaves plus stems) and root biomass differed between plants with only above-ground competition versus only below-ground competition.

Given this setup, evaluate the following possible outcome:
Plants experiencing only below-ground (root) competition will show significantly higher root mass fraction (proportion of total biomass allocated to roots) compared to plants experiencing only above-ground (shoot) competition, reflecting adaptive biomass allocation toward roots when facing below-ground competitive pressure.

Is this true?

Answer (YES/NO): NO